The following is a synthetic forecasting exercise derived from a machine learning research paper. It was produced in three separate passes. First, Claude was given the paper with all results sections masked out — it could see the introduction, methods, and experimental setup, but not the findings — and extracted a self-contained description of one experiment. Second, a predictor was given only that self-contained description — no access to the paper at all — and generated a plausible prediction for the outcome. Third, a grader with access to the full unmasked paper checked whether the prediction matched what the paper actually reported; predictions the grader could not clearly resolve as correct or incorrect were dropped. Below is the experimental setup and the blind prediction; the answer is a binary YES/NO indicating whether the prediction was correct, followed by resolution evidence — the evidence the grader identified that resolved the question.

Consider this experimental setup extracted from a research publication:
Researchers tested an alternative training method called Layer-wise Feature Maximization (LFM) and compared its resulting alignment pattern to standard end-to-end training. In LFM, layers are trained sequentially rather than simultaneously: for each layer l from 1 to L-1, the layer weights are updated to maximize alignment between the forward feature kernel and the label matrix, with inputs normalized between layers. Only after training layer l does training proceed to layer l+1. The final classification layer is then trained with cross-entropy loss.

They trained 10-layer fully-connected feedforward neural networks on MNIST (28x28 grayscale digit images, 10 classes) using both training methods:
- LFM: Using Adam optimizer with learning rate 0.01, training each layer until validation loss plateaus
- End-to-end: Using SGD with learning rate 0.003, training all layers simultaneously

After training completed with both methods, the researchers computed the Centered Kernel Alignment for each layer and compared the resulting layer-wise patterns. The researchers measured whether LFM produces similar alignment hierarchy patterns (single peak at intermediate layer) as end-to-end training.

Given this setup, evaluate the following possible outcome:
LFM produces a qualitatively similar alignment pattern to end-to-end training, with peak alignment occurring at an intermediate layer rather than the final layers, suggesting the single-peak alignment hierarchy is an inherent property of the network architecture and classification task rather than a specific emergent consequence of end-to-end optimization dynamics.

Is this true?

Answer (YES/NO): NO